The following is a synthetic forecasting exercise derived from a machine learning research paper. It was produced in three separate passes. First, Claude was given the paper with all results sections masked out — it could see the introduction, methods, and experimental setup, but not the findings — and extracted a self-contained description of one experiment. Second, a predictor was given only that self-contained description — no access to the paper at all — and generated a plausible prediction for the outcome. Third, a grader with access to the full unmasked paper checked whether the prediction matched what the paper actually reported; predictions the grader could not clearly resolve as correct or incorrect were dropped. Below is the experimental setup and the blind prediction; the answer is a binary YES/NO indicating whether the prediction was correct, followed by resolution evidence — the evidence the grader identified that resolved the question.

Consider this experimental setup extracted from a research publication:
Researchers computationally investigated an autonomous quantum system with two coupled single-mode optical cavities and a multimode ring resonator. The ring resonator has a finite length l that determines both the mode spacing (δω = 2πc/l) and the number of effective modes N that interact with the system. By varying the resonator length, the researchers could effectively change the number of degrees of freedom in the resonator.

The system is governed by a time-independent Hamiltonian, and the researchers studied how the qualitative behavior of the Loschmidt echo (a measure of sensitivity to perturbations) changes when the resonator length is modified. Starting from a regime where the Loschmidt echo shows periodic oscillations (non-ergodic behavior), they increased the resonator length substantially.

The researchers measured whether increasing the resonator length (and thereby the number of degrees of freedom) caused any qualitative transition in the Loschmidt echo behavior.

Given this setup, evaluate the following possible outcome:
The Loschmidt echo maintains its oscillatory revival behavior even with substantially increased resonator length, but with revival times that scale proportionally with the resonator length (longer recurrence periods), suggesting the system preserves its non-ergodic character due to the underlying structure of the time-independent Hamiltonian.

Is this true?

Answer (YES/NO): NO